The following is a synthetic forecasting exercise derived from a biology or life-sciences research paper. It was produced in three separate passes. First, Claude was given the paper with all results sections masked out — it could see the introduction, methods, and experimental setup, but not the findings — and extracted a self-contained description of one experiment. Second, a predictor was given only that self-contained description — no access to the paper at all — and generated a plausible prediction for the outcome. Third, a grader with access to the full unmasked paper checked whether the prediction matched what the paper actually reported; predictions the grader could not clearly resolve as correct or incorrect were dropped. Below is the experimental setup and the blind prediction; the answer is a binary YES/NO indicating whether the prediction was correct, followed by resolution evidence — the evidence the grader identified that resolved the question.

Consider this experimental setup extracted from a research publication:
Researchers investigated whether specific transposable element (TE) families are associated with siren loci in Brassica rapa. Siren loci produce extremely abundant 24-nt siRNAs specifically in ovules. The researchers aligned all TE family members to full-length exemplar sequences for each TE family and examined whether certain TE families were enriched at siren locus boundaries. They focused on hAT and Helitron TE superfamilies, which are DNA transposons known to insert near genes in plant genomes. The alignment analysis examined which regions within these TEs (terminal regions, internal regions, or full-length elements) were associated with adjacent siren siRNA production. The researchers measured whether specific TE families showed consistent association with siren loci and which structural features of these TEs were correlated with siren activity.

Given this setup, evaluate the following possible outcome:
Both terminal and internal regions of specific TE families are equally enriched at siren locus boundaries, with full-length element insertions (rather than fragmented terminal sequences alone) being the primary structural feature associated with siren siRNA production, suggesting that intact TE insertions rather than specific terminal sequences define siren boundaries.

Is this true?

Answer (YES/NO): NO